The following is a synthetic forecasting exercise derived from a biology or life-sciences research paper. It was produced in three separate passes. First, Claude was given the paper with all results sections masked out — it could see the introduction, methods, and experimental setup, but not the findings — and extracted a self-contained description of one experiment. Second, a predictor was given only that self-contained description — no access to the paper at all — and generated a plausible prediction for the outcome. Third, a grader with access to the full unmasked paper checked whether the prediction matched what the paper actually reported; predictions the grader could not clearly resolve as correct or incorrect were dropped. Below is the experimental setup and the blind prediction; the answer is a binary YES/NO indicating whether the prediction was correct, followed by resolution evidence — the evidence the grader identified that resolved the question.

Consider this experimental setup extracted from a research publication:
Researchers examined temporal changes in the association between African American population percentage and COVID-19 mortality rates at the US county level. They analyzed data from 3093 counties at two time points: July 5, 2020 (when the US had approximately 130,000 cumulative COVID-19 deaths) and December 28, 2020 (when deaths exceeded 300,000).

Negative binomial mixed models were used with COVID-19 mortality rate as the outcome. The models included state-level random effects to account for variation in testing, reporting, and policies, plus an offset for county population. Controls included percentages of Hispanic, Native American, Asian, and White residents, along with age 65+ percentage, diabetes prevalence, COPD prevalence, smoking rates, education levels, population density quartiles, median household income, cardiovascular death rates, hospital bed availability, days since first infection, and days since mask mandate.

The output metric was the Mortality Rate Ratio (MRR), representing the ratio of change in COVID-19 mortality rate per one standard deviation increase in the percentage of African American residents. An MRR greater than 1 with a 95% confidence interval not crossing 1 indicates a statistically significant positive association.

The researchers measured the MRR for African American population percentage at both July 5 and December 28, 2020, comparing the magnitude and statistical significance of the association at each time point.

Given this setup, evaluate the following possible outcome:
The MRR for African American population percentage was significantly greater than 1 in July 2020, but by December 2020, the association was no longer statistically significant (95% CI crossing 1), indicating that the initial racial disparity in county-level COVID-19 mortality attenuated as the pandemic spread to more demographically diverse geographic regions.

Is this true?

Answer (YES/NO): YES